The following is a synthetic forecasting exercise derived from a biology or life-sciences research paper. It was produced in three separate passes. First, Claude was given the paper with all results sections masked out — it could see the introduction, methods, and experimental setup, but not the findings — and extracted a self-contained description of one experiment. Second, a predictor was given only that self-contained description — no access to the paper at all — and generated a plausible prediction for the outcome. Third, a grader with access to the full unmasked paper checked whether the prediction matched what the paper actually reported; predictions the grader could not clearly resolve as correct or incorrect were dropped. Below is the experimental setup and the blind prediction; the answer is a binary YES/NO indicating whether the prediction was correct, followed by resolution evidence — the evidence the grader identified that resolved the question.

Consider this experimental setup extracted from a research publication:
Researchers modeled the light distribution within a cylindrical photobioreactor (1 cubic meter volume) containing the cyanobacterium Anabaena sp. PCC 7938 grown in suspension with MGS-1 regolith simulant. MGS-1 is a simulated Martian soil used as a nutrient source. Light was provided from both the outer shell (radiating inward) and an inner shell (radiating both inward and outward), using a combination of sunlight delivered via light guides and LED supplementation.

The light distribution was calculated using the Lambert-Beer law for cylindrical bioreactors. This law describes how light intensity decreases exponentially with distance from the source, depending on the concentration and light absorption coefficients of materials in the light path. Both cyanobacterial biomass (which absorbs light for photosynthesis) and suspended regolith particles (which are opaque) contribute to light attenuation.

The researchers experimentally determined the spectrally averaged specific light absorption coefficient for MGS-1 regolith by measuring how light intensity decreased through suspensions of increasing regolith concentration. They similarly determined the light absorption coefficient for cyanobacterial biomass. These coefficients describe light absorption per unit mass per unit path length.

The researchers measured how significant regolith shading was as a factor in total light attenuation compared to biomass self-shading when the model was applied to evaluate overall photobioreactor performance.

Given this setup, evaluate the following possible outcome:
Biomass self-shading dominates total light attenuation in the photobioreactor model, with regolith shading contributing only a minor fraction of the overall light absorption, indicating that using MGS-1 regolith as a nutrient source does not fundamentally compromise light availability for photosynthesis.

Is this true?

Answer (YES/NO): NO